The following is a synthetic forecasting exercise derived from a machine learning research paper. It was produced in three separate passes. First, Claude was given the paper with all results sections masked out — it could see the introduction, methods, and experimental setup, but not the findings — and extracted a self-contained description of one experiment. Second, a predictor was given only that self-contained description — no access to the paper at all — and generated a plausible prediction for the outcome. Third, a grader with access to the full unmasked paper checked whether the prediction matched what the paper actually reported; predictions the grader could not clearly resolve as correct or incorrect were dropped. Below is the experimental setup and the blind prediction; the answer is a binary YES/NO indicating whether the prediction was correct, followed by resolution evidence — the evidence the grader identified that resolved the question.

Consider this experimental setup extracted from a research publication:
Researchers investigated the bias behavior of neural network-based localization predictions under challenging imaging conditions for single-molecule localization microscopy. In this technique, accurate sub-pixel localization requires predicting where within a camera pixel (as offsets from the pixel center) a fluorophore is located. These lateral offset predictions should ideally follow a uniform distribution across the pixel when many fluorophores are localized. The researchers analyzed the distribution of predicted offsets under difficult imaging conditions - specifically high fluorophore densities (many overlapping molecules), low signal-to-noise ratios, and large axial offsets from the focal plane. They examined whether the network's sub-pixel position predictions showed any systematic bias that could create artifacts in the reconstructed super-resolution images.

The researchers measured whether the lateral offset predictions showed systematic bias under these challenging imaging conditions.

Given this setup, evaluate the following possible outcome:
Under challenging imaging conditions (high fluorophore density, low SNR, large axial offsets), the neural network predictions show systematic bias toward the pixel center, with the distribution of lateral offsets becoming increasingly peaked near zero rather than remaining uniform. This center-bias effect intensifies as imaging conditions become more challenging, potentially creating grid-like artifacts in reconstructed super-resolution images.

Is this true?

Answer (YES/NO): YES